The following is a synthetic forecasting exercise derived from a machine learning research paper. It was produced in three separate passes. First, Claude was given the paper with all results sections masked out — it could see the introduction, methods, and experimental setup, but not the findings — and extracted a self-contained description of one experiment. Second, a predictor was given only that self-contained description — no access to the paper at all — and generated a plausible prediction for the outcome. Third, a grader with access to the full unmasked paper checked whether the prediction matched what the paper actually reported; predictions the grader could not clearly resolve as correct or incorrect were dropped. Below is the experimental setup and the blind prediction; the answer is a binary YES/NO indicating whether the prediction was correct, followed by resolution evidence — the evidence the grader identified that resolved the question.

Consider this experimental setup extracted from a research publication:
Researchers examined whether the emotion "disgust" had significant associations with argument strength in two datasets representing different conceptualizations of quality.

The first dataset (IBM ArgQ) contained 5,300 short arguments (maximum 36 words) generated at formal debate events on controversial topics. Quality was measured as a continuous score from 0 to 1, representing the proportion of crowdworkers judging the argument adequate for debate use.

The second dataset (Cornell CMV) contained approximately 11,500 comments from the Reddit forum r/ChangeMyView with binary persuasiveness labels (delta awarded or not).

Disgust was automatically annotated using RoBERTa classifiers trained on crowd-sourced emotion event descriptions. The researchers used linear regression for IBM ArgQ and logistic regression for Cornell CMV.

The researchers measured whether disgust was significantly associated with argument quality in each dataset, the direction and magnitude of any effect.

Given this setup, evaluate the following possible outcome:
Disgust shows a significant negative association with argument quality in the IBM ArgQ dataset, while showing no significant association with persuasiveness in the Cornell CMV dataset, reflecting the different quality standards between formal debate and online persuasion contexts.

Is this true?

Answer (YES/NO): NO